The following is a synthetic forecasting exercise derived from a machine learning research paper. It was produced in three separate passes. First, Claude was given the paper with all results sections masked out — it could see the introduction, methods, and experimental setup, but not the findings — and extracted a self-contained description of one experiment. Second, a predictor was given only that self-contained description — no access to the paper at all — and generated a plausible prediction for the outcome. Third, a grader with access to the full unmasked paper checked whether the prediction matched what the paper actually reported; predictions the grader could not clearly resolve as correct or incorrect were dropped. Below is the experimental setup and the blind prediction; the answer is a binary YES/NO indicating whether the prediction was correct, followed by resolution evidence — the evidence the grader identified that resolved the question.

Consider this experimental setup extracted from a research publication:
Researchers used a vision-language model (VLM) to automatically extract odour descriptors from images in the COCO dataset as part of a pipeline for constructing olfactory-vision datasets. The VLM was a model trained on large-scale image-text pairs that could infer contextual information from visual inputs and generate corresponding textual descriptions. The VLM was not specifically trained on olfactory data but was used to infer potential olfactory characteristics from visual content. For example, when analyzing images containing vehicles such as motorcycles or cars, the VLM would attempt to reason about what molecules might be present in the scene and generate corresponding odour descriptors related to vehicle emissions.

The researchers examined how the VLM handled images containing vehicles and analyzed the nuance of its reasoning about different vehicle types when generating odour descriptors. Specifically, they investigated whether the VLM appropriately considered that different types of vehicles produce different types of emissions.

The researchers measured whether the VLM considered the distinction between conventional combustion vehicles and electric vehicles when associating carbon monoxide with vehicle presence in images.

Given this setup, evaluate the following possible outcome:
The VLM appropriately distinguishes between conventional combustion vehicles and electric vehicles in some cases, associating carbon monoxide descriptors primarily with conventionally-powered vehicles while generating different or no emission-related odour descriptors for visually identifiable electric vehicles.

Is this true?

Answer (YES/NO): NO